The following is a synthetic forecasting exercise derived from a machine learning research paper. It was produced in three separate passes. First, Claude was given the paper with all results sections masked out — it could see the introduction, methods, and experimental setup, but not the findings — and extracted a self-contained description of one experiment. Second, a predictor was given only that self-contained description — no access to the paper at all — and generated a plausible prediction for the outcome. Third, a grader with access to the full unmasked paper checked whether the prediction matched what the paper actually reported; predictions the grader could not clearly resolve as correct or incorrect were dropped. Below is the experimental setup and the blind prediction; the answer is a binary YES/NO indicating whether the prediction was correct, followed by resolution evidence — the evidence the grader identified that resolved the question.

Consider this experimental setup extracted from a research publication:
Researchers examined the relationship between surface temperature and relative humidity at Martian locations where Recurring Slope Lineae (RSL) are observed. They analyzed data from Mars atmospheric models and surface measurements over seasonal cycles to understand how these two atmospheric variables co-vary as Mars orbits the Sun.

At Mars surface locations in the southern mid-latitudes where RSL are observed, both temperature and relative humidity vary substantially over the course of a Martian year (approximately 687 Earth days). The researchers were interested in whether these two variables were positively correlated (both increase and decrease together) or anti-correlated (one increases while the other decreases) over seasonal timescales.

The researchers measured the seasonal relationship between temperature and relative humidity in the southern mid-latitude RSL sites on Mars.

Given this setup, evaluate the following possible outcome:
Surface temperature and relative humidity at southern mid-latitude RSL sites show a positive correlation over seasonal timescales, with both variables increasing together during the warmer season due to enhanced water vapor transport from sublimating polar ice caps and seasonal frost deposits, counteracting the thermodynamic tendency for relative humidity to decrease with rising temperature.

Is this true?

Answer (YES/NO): NO